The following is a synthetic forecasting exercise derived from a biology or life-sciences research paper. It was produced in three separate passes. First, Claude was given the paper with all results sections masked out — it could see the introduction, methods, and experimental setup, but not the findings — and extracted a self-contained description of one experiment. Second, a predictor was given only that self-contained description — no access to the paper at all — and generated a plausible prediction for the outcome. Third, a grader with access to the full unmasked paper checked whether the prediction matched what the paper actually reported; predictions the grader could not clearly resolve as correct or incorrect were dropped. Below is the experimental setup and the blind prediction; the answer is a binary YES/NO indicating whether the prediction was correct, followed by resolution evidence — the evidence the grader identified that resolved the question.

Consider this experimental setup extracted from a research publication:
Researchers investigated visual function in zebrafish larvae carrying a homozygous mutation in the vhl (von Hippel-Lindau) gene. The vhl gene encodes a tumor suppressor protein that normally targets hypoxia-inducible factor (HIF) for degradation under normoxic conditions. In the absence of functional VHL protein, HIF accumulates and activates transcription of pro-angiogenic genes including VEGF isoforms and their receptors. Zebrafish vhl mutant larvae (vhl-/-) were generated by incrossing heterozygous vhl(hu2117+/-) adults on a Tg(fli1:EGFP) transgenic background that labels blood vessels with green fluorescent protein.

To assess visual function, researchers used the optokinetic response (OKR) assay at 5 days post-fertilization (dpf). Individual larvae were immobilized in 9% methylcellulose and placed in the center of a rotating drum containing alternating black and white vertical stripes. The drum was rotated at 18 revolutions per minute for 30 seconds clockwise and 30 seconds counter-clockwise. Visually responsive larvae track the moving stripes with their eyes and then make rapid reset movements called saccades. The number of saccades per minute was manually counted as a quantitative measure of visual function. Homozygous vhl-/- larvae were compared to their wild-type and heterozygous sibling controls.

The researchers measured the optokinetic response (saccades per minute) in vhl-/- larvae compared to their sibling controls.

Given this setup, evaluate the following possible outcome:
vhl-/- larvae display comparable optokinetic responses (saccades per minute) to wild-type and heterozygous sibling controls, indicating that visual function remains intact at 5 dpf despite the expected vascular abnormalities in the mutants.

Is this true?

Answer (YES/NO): NO